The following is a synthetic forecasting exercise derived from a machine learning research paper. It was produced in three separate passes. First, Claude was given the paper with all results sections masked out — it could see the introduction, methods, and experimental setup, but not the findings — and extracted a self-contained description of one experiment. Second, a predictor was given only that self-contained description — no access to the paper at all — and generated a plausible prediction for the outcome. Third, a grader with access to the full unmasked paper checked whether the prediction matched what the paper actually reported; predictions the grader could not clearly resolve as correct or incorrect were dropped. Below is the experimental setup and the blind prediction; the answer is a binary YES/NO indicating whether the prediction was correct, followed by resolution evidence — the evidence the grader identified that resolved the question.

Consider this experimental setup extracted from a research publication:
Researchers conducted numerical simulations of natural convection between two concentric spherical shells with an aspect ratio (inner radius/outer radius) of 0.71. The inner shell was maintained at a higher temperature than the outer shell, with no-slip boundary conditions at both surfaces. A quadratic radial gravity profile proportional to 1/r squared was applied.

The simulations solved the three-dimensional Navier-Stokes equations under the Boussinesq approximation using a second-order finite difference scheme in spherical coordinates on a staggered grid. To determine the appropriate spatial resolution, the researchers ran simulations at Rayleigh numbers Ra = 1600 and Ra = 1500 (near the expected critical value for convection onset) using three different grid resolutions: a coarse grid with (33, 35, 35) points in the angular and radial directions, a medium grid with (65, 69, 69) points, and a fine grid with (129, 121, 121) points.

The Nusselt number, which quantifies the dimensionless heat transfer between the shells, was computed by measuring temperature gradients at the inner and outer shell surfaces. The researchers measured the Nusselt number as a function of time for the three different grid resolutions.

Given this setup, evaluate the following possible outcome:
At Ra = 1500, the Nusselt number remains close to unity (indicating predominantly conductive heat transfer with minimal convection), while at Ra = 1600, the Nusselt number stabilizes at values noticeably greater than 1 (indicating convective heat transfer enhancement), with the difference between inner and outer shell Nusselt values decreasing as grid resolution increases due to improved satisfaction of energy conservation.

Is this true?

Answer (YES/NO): NO